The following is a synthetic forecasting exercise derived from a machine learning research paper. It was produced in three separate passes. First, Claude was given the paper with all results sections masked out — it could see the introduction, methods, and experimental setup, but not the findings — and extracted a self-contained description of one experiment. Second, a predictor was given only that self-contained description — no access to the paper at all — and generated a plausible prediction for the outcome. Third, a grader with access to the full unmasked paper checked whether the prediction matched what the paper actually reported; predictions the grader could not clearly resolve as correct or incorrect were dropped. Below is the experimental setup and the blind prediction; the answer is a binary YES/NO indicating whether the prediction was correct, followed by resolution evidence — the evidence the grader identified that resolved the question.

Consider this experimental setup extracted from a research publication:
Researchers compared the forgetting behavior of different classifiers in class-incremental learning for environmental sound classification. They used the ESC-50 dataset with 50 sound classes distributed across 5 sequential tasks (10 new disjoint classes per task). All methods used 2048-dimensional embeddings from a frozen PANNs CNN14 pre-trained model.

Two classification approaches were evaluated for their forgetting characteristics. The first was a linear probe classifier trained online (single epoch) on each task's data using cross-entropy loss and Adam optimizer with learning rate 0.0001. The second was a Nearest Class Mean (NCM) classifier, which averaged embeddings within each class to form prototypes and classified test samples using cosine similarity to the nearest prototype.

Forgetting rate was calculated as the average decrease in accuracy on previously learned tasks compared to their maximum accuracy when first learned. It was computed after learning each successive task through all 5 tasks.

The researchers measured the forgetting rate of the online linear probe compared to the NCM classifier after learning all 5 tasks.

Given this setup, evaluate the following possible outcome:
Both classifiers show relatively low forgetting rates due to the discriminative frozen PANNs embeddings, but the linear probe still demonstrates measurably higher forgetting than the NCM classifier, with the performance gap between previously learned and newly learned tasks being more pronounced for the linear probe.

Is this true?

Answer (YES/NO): NO